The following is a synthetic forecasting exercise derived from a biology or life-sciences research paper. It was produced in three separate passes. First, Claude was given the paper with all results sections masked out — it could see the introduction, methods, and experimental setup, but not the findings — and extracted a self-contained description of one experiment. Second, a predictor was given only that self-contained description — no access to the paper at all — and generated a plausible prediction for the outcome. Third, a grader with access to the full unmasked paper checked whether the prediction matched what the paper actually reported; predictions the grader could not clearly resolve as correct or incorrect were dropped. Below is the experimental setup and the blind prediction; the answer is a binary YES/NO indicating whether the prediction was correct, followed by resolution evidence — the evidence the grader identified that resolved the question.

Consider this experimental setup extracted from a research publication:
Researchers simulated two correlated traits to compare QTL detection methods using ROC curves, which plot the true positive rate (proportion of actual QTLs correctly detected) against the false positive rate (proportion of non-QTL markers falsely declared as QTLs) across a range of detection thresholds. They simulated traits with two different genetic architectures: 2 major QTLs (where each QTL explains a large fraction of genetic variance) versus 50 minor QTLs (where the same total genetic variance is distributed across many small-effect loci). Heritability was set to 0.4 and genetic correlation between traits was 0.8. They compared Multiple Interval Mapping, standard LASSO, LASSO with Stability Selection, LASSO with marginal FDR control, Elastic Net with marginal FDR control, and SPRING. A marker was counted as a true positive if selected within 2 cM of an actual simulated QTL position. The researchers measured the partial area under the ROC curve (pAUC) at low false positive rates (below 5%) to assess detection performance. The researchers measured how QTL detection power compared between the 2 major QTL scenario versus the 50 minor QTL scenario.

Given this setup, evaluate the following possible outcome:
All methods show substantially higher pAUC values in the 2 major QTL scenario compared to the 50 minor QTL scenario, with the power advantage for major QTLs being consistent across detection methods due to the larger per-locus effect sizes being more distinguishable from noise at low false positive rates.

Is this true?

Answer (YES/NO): NO